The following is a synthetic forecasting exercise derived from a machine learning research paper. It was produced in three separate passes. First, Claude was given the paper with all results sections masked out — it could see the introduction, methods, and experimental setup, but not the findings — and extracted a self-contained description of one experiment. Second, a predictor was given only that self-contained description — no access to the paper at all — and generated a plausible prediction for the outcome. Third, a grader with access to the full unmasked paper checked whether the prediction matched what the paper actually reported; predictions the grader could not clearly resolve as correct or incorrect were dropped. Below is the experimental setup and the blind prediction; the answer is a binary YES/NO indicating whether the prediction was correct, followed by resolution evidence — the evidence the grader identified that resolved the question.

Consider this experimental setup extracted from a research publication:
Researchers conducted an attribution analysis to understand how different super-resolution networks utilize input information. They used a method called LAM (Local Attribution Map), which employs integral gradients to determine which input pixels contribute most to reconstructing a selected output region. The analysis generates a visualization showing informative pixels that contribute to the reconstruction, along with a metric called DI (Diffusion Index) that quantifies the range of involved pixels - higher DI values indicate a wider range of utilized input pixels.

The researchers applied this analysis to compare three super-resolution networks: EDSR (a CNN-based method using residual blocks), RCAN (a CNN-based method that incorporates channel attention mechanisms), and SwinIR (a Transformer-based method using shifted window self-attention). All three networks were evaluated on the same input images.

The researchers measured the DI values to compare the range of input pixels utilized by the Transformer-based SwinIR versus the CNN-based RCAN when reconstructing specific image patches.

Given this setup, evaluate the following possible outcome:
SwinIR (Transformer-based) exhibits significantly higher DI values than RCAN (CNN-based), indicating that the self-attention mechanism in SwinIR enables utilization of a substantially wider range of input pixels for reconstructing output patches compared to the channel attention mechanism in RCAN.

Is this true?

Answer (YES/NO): NO